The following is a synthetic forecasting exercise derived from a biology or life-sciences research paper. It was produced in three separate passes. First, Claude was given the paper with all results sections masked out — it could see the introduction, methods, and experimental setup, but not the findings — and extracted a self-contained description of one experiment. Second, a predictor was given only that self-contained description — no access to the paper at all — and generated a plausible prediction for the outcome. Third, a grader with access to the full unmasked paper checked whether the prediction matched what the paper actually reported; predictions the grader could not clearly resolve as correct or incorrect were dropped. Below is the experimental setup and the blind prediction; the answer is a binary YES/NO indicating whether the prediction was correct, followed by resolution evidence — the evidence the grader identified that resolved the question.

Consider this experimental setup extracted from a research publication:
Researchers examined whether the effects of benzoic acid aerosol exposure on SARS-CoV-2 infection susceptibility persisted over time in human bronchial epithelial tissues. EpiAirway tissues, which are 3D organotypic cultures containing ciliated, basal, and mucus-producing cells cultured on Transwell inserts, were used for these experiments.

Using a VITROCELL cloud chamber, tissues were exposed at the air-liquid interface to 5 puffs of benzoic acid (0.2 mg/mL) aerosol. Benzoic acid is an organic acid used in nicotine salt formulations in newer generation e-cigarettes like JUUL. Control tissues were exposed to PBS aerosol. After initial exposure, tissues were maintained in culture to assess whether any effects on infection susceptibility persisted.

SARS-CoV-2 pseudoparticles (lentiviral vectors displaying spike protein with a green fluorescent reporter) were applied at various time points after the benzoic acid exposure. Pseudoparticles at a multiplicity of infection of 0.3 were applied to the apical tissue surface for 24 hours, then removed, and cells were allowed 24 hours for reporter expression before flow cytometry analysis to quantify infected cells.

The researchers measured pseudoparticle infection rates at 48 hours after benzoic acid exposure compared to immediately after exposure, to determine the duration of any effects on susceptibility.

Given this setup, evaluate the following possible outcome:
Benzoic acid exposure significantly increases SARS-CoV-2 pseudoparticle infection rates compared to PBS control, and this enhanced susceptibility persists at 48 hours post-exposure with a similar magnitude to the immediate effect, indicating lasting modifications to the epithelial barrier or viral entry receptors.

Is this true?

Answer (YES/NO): NO